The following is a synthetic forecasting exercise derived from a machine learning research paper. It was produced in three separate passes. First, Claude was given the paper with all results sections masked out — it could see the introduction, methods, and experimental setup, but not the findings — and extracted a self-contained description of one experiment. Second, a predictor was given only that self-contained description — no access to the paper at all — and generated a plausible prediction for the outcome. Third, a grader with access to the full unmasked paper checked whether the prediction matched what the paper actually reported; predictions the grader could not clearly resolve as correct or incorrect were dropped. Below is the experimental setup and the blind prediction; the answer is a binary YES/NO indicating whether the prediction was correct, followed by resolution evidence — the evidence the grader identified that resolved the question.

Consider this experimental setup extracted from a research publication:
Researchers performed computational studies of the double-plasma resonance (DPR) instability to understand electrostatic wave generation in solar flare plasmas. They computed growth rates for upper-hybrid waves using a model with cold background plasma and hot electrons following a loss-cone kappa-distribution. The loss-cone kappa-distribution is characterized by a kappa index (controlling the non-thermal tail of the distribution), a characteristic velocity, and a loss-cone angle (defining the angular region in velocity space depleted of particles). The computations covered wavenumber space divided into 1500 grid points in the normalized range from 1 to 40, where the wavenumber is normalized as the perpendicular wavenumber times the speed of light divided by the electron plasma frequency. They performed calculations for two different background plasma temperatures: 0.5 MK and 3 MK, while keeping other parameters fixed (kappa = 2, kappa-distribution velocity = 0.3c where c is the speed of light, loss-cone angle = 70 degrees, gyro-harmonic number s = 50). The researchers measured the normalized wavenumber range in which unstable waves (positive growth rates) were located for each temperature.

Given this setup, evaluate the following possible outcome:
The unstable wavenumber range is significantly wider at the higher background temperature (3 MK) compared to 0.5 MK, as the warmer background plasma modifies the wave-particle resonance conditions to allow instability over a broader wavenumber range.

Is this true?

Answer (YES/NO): NO